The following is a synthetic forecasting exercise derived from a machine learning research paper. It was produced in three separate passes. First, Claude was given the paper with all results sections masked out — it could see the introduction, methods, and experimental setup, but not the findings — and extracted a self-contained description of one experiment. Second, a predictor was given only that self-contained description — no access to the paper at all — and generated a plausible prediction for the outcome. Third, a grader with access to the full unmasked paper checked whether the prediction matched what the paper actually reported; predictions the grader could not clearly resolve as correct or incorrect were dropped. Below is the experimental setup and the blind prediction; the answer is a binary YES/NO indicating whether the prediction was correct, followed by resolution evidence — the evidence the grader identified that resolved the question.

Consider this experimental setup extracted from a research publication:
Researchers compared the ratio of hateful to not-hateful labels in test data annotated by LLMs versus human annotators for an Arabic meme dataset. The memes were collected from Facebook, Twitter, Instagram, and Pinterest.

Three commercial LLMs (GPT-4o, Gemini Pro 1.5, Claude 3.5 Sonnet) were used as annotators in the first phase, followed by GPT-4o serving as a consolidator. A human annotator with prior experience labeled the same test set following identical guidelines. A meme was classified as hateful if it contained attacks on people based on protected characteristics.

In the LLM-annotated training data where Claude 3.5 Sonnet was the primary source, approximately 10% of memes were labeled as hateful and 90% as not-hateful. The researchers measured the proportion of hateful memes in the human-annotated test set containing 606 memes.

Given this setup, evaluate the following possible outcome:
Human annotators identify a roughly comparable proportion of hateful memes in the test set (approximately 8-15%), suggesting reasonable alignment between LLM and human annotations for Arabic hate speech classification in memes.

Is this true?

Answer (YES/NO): NO